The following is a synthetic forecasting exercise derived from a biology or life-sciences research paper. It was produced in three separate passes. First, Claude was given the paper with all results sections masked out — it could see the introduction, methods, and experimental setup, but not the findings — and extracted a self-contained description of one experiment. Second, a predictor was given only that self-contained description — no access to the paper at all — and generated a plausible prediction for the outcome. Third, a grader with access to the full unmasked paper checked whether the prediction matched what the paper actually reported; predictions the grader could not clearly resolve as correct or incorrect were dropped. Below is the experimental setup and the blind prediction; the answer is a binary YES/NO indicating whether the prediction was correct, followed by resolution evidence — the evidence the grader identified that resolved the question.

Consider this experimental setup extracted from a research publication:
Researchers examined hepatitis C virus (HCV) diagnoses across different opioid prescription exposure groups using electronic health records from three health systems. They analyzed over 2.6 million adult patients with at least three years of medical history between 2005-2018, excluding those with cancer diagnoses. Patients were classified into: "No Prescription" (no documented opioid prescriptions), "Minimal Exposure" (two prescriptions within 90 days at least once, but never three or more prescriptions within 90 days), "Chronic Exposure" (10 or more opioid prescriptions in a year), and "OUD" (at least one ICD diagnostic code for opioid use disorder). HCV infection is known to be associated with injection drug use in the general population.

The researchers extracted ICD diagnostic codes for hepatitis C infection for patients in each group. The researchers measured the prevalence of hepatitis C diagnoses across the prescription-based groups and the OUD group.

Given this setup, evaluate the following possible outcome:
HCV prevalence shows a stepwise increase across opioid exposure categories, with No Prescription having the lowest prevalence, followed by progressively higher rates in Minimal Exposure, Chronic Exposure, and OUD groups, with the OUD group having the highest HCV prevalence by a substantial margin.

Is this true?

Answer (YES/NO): NO